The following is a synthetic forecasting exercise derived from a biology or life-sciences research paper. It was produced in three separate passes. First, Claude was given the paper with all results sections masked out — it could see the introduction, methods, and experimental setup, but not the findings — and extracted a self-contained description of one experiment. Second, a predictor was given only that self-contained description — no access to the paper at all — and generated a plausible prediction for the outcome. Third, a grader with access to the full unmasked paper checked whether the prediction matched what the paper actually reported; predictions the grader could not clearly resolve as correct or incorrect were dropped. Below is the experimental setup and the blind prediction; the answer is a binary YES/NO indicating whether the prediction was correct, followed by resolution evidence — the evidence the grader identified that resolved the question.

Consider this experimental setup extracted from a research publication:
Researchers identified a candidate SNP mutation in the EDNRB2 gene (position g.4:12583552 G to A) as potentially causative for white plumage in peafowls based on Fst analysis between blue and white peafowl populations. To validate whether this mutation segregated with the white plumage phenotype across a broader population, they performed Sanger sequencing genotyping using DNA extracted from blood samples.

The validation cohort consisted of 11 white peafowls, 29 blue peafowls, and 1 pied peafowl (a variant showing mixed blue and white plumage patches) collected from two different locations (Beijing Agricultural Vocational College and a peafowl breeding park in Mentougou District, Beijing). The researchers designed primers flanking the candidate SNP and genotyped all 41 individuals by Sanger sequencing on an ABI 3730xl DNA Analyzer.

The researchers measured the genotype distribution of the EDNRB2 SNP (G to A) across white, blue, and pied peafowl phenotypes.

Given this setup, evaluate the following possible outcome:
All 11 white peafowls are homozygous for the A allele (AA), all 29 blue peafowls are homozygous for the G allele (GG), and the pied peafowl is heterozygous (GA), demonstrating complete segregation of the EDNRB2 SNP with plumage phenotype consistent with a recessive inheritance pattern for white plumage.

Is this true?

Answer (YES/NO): NO